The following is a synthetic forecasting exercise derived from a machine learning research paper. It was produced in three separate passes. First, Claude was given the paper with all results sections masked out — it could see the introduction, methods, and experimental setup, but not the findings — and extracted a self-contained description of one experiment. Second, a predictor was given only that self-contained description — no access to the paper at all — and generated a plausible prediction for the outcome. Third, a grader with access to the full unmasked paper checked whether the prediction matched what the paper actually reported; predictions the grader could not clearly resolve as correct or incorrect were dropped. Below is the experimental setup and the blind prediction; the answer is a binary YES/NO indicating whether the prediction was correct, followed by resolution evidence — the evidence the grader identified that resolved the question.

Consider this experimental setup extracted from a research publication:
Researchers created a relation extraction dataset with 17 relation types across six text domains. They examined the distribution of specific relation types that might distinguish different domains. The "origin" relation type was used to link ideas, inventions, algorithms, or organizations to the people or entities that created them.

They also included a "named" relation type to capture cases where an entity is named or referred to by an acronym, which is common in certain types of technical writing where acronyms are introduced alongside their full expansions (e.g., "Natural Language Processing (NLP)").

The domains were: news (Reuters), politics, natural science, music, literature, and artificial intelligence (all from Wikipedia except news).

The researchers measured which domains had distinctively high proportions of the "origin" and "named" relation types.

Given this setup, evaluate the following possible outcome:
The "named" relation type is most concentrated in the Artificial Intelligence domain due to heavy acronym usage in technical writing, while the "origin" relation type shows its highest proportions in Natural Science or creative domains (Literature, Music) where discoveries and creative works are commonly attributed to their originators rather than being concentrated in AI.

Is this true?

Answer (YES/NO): NO